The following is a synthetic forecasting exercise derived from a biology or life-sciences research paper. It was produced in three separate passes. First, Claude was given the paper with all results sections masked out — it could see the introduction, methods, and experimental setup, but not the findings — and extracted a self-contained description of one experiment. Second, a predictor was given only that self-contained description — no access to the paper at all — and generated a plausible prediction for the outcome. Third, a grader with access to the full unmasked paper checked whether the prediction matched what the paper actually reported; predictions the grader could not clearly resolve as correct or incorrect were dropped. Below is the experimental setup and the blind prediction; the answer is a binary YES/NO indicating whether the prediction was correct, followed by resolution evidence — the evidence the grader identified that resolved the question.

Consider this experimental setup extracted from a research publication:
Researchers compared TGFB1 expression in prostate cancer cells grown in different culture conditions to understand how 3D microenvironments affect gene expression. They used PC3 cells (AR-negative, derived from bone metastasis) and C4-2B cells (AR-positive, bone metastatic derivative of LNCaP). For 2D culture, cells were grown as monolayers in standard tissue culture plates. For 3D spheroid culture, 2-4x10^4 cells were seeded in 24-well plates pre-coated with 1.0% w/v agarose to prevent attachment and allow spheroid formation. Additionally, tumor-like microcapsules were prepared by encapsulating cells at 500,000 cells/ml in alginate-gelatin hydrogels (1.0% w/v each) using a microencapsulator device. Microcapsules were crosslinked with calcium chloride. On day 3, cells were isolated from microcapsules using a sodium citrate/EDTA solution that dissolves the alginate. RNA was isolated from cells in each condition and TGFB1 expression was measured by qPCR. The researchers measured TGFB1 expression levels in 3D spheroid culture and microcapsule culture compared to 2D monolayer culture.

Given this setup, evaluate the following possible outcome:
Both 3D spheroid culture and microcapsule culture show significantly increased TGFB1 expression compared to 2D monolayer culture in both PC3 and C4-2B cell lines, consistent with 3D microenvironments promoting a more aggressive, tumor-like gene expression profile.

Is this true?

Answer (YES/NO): NO